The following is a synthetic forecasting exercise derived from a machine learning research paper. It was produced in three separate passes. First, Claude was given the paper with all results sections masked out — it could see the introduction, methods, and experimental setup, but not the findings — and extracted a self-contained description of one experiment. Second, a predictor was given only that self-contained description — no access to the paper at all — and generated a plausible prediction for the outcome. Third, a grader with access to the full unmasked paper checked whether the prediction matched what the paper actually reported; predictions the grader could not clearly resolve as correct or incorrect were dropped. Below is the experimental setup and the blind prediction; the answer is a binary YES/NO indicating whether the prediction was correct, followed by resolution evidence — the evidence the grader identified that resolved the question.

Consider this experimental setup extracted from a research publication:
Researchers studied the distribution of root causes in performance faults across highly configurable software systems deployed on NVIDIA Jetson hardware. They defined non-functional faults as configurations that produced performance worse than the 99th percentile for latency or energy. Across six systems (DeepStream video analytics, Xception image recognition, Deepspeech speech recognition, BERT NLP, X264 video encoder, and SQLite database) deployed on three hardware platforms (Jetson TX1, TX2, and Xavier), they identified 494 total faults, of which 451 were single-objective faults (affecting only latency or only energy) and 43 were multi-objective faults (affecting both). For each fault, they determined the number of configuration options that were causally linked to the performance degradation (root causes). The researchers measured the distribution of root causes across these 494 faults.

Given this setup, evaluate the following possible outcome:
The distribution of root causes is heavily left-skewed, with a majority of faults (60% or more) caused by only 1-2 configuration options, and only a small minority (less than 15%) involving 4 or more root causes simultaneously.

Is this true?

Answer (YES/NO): NO